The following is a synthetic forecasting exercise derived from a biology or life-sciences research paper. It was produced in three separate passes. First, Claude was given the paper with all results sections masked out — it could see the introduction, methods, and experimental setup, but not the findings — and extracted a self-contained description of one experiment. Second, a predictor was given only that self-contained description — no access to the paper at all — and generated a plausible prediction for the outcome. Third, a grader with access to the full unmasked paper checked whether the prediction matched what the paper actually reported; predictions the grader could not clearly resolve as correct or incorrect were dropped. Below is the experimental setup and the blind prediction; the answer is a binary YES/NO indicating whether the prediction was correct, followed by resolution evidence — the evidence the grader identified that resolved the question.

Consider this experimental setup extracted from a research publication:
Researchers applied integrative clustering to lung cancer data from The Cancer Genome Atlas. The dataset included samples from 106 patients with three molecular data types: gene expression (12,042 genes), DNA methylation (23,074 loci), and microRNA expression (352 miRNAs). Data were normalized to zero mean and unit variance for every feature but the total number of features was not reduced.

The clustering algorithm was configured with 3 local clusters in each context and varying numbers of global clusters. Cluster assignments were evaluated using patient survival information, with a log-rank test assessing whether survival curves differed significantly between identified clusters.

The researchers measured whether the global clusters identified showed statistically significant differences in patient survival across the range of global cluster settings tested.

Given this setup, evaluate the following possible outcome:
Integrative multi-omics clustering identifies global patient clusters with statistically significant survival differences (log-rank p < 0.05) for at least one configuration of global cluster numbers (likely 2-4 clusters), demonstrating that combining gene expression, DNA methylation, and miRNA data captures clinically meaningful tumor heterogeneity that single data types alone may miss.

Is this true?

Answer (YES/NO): YES